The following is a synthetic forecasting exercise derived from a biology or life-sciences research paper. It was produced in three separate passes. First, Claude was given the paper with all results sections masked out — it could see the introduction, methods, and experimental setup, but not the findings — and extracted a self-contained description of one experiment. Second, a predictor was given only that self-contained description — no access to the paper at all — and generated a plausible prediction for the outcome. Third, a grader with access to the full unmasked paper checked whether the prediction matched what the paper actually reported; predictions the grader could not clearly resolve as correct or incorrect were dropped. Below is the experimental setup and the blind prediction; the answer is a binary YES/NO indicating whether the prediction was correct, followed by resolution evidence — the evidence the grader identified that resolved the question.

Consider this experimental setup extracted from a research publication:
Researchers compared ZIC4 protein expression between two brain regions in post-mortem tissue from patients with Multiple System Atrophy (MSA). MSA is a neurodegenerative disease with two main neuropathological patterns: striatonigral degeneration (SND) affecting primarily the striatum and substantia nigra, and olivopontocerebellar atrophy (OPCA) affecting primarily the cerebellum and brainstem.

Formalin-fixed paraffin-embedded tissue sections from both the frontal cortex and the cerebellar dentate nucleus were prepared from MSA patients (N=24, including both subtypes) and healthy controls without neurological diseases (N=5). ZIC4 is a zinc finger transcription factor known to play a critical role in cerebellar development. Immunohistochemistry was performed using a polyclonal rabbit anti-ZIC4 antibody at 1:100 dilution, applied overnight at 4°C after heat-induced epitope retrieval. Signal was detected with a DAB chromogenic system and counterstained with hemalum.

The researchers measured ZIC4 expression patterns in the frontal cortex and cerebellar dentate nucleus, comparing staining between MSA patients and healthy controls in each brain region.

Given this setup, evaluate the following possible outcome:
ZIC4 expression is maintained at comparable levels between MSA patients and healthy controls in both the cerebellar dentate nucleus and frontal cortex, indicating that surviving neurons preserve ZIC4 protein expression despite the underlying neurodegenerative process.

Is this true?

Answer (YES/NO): NO